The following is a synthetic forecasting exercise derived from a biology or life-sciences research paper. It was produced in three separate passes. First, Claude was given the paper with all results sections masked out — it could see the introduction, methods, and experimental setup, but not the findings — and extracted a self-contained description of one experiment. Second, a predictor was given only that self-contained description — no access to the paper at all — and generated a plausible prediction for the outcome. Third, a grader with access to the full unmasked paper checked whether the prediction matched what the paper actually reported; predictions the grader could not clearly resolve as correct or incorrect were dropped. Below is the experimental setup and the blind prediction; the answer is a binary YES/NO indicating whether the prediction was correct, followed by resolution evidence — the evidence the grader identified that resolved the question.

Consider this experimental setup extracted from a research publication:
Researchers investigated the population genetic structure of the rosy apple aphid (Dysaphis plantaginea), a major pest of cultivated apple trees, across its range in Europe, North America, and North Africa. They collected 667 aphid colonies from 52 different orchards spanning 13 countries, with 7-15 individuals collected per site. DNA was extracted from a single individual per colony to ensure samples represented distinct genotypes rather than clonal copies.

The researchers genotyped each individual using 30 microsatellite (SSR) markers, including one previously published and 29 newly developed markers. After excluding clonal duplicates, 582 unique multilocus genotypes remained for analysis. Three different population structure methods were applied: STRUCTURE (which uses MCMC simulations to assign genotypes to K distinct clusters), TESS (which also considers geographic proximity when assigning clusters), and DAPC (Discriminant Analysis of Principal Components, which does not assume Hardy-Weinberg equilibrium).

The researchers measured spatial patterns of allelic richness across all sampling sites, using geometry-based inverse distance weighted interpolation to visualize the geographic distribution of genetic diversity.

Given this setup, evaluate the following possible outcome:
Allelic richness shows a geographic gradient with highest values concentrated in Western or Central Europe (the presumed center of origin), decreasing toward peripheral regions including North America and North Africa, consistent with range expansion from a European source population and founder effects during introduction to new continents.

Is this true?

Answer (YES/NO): NO